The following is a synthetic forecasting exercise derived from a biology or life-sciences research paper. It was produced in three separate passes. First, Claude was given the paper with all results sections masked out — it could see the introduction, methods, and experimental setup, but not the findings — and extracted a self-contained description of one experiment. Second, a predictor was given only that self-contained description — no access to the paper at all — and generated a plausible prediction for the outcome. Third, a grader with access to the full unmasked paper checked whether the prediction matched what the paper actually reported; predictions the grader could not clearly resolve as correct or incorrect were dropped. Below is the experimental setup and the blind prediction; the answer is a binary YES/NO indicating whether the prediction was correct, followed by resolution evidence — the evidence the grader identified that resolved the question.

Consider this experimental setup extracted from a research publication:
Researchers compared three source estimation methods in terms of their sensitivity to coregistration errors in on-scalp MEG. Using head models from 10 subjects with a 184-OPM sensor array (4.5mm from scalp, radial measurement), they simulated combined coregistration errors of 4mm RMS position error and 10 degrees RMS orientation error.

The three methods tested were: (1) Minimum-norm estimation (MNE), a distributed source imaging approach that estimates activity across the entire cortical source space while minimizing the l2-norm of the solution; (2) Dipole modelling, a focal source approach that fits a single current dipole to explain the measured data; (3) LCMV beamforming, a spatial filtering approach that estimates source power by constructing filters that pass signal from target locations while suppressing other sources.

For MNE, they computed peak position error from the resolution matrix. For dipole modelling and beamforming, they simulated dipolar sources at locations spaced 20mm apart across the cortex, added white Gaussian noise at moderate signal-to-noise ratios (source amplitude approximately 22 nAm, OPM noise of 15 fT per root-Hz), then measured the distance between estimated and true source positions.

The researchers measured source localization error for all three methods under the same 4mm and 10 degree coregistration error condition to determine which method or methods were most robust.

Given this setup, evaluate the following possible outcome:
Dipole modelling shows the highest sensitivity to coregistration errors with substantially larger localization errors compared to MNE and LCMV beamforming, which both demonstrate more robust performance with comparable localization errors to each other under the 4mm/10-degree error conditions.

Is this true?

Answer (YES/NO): NO